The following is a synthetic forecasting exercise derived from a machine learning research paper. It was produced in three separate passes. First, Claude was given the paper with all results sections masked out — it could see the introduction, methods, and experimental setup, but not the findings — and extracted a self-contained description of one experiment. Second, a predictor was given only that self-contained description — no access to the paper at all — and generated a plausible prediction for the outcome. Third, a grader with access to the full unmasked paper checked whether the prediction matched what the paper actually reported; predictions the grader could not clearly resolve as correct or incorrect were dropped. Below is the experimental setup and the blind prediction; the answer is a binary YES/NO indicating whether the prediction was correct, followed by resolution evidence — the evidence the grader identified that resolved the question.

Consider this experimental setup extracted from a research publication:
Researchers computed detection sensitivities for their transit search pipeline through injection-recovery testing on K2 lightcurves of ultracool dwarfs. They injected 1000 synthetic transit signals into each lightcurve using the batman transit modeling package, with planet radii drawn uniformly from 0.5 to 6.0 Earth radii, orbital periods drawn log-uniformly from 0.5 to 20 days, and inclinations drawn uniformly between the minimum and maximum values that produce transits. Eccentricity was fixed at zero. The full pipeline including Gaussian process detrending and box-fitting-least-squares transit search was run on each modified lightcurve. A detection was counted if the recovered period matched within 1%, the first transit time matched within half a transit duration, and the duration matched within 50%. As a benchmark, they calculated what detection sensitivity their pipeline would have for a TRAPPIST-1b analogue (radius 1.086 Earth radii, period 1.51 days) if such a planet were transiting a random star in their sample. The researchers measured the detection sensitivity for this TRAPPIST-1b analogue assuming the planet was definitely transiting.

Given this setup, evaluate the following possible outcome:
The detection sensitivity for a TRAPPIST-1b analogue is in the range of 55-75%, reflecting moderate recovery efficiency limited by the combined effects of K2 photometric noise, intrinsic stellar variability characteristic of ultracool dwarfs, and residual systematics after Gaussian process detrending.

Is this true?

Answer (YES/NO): NO